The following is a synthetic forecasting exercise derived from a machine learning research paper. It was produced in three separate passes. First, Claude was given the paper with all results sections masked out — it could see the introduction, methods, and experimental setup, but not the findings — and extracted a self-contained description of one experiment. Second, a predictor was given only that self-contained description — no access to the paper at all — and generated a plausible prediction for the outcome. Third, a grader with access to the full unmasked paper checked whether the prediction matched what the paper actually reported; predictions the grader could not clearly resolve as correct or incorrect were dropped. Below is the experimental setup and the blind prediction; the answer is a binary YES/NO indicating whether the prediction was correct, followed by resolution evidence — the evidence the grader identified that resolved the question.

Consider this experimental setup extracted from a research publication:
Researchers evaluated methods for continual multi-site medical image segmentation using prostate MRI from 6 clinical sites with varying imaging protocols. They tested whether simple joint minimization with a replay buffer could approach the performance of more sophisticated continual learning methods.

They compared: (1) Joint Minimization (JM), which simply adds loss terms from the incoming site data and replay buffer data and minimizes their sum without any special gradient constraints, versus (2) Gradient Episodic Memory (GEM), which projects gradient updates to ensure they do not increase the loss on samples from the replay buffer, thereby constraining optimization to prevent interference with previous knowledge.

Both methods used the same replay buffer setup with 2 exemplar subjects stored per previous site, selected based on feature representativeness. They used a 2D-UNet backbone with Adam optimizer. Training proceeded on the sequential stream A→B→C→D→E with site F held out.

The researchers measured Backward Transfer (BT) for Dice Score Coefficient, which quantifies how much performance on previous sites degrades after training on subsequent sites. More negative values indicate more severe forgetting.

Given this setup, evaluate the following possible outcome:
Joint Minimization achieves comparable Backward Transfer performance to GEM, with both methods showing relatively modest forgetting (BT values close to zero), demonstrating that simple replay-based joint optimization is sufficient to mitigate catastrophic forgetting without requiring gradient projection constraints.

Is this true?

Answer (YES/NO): NO